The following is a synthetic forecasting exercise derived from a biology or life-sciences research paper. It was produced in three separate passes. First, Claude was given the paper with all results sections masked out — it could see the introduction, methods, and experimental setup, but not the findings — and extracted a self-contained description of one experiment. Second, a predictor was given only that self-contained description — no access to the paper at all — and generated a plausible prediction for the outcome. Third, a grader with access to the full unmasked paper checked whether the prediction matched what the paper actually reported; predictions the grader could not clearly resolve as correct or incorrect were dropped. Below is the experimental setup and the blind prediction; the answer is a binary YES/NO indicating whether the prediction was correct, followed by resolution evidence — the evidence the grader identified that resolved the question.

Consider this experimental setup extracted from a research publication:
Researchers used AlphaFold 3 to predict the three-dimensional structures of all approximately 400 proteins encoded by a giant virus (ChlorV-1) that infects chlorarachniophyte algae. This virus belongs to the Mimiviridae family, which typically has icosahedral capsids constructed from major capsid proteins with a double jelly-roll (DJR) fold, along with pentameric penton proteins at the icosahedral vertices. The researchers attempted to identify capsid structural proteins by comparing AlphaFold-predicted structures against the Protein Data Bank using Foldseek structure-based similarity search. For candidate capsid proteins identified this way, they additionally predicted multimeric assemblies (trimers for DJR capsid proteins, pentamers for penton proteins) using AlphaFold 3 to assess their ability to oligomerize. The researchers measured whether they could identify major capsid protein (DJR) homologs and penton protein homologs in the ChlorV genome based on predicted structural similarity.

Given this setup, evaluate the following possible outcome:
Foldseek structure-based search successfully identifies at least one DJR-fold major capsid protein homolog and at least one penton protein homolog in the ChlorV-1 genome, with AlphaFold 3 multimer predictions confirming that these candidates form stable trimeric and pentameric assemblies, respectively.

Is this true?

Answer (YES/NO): YES